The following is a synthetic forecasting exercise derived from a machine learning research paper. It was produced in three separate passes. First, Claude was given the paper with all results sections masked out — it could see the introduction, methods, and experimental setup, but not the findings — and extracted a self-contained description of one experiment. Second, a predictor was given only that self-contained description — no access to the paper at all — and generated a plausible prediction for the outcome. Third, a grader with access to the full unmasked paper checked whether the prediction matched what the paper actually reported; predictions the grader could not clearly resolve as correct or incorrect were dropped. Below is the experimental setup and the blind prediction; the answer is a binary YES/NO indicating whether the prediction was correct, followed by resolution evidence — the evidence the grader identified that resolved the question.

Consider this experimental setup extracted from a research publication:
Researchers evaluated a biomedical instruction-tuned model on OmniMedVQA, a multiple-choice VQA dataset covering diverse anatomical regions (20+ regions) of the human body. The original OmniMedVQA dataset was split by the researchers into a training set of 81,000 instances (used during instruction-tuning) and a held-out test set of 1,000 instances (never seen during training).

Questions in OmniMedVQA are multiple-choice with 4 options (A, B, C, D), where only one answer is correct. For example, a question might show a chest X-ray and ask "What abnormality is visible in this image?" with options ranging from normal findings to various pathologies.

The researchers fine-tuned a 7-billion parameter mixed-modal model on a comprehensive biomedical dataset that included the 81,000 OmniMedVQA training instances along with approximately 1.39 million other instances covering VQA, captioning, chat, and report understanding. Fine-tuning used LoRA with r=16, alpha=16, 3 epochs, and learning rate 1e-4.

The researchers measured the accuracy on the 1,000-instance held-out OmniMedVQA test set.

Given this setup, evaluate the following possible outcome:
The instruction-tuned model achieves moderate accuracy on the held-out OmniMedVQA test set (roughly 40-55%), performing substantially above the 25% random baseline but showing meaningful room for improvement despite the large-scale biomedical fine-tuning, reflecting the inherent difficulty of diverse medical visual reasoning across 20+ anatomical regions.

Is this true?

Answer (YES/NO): NO